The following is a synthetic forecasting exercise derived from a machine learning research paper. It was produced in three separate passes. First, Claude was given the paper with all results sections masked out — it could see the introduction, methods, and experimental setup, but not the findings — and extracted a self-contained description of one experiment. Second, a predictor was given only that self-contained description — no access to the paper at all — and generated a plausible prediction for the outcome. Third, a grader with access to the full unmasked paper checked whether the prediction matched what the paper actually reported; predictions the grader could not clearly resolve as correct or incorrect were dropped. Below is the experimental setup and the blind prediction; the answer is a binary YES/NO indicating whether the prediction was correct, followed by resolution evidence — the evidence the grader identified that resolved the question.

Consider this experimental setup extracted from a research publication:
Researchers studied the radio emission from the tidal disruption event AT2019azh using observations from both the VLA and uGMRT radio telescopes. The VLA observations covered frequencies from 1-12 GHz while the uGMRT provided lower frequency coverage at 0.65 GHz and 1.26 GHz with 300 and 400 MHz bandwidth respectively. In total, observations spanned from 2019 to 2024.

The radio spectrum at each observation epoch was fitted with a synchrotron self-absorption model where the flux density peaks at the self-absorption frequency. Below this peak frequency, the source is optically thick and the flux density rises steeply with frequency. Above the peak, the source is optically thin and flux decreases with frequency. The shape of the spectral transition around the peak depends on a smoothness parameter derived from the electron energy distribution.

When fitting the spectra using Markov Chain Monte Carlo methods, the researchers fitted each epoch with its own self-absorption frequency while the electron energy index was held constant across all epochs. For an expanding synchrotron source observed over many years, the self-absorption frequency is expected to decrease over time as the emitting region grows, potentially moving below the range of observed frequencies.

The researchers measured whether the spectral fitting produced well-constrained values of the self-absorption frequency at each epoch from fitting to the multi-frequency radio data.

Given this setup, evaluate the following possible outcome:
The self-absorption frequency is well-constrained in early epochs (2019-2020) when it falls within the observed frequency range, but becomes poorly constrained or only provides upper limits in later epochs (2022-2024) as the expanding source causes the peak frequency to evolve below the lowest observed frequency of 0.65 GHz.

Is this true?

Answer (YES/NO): YES